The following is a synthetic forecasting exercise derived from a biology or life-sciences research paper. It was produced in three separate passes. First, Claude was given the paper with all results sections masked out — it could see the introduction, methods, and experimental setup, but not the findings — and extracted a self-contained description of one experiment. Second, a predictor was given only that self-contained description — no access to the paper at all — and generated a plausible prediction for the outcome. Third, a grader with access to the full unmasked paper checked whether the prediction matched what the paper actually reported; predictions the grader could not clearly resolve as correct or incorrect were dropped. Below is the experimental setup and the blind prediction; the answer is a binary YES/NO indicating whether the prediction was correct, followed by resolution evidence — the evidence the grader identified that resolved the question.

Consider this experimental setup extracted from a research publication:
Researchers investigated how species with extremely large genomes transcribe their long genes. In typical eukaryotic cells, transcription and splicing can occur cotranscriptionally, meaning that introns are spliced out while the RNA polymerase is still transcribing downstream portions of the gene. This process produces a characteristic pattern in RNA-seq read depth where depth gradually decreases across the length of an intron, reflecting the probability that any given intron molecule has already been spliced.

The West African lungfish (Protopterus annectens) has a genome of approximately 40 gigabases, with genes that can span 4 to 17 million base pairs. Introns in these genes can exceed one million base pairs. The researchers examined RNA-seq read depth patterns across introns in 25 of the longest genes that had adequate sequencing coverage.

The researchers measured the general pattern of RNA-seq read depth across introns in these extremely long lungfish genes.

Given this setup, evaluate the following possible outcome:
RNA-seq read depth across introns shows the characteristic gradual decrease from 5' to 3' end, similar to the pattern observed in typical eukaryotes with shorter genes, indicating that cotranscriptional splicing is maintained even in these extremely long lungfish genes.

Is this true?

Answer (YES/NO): NO